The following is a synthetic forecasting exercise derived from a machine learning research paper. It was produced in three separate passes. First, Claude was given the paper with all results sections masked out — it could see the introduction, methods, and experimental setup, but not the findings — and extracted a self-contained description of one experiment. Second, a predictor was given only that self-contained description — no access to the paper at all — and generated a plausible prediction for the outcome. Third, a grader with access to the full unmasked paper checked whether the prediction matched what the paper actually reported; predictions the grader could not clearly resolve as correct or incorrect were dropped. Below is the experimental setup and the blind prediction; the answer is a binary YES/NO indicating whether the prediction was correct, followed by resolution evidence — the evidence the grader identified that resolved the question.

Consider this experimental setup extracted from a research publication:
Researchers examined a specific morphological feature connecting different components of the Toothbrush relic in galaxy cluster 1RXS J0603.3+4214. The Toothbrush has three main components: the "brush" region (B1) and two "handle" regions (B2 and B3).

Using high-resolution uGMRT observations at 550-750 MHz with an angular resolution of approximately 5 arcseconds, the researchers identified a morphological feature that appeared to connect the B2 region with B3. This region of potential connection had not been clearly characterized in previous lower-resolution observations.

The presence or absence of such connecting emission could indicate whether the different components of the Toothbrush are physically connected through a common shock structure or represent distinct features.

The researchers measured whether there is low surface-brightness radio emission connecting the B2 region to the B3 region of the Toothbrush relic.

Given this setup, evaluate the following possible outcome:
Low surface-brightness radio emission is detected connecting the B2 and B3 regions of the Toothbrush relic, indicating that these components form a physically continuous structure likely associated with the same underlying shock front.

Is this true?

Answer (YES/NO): NO